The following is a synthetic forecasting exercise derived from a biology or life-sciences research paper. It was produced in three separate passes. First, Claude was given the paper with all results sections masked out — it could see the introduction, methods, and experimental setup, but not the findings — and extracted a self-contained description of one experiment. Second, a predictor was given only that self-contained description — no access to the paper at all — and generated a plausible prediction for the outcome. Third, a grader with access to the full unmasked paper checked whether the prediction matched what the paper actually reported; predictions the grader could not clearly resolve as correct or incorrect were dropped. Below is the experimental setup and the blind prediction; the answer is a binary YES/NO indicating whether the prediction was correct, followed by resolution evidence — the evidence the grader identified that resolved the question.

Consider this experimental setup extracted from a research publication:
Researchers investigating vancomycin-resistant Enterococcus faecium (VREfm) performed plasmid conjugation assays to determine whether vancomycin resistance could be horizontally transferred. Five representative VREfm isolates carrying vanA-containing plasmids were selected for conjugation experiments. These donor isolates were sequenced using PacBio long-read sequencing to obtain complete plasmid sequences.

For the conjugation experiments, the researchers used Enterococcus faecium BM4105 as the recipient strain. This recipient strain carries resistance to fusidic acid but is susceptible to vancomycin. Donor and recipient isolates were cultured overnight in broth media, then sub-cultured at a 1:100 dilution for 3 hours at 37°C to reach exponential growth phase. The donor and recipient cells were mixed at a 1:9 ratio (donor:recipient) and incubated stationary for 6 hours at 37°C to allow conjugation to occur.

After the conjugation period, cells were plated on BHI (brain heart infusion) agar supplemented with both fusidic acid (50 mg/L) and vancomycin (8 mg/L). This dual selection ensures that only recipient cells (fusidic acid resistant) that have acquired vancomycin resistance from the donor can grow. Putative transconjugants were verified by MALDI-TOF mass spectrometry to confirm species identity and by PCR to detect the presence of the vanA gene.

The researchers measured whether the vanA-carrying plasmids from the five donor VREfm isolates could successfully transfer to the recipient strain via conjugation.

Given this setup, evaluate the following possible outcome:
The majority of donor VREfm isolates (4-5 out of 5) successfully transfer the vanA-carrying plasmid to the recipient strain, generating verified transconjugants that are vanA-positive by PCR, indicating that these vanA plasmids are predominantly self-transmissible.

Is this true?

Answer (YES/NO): NO